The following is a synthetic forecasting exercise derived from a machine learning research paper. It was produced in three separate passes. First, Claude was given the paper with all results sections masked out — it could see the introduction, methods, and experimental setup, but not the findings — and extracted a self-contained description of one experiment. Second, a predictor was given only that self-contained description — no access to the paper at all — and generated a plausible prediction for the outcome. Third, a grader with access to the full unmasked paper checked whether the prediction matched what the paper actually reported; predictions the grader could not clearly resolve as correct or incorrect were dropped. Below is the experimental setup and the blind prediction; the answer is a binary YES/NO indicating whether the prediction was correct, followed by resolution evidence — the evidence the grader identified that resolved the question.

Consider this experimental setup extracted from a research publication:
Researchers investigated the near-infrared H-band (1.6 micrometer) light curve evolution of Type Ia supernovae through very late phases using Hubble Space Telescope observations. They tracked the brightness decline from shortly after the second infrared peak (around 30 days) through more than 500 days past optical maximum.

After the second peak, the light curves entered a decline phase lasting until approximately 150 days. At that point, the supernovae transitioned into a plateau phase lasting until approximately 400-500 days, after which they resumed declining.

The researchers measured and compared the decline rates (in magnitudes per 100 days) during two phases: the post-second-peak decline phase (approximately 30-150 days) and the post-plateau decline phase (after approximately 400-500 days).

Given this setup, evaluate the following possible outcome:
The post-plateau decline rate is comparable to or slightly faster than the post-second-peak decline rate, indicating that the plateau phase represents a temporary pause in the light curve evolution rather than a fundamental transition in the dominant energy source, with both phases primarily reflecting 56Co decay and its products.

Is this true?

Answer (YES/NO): NO